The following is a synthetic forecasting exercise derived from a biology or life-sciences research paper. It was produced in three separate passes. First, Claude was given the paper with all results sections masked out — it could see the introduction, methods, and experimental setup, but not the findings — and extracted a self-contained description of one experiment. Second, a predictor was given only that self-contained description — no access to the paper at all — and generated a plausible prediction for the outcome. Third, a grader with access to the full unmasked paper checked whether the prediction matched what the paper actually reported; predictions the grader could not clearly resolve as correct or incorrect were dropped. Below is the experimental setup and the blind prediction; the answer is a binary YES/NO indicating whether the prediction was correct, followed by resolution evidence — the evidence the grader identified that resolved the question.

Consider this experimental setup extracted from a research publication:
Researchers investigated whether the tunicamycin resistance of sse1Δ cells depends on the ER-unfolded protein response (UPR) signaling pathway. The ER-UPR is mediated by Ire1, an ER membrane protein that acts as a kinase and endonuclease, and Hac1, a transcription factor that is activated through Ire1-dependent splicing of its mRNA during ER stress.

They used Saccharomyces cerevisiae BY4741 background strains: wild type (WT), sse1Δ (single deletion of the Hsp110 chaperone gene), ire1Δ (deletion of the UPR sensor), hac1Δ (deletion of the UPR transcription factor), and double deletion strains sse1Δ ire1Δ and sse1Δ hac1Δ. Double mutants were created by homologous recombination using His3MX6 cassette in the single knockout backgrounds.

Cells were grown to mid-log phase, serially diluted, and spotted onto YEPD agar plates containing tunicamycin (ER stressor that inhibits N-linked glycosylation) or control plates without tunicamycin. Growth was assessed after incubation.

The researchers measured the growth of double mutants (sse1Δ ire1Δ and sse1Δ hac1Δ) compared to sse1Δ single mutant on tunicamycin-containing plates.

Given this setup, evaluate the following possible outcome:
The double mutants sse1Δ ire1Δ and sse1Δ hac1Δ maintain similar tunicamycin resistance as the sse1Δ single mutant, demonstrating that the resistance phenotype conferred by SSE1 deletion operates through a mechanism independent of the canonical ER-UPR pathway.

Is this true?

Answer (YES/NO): NO